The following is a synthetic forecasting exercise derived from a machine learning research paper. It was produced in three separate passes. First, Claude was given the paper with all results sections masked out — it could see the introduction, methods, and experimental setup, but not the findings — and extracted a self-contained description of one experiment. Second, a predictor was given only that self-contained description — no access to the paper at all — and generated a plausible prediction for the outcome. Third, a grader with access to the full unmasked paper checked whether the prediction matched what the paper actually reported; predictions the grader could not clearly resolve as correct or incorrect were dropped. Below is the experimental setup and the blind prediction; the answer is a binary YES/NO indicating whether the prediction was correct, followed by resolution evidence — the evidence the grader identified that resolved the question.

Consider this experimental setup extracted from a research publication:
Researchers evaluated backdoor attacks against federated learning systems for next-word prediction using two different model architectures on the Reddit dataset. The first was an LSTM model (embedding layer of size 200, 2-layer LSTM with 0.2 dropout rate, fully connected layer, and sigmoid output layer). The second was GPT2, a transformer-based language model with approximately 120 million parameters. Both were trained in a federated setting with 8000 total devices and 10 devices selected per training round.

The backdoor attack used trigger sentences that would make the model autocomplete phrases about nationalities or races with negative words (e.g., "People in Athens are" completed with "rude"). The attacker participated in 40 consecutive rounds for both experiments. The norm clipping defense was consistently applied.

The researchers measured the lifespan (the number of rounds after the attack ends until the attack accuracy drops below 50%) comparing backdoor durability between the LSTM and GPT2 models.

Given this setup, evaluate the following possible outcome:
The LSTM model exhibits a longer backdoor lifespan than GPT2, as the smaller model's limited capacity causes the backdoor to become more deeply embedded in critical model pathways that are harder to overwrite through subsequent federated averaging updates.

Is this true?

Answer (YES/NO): NO